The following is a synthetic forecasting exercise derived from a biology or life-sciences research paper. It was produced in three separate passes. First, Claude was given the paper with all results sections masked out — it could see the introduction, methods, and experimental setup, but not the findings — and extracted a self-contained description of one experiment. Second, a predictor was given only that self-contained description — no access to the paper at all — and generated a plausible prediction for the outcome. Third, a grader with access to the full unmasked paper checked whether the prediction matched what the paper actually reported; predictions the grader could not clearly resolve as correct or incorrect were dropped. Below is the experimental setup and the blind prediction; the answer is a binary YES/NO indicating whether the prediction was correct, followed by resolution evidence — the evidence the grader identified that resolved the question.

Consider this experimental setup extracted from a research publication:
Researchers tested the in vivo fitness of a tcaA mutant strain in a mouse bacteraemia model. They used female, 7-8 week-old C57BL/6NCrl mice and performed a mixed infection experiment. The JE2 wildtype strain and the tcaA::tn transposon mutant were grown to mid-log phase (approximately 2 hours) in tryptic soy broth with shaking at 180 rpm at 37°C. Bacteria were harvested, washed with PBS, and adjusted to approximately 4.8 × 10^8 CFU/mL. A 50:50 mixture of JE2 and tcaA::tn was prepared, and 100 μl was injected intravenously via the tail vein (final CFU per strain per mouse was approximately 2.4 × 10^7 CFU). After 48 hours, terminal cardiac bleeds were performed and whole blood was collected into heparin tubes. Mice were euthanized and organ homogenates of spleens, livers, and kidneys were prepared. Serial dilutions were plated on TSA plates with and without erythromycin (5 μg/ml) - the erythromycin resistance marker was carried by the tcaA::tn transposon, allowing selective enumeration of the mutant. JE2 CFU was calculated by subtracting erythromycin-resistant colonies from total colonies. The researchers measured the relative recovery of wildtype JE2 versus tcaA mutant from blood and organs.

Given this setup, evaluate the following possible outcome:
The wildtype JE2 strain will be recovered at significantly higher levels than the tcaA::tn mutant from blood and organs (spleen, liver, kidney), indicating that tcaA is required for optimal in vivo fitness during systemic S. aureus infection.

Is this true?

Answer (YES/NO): YES